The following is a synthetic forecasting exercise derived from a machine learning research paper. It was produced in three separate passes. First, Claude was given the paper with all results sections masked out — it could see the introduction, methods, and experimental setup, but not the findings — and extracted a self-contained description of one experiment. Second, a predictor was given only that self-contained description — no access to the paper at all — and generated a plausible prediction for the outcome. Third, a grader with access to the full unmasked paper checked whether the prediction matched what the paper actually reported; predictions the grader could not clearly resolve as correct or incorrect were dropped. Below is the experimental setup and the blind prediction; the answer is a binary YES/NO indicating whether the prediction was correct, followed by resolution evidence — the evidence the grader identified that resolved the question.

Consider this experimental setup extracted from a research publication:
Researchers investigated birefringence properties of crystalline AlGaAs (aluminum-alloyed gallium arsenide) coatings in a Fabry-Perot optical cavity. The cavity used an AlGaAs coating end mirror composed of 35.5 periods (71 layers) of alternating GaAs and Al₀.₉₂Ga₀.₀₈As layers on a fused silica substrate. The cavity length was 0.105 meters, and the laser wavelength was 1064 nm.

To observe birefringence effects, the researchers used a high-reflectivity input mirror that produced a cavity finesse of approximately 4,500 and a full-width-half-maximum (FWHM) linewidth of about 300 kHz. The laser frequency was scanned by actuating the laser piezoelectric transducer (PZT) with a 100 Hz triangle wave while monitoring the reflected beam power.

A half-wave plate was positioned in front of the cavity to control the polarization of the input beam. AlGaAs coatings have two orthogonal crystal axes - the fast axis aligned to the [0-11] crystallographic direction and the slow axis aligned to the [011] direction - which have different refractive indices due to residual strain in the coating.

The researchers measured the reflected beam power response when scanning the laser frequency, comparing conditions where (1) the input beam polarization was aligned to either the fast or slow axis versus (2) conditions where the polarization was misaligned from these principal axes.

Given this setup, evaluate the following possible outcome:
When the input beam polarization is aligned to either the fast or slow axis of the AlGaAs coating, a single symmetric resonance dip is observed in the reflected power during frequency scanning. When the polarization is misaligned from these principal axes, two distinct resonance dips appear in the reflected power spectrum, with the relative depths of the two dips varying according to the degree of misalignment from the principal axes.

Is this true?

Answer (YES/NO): YES